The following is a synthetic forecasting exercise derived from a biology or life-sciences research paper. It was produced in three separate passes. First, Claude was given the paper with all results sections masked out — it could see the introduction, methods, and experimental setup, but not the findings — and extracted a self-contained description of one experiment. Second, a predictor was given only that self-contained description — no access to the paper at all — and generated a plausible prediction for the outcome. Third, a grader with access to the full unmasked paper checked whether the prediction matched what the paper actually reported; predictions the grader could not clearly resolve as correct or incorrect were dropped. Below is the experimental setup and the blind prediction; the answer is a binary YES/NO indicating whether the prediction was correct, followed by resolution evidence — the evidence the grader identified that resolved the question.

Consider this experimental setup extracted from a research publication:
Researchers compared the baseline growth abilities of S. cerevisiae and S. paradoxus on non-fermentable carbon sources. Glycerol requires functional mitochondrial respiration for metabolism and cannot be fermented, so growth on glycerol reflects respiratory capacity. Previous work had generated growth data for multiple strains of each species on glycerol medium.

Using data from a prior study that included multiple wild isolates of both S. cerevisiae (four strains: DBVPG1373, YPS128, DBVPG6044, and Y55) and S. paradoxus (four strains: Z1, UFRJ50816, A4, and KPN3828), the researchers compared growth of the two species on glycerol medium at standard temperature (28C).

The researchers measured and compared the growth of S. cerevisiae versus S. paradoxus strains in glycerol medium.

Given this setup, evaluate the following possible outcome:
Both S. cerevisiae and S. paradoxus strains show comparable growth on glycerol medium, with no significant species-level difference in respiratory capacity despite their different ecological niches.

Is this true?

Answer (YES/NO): NO